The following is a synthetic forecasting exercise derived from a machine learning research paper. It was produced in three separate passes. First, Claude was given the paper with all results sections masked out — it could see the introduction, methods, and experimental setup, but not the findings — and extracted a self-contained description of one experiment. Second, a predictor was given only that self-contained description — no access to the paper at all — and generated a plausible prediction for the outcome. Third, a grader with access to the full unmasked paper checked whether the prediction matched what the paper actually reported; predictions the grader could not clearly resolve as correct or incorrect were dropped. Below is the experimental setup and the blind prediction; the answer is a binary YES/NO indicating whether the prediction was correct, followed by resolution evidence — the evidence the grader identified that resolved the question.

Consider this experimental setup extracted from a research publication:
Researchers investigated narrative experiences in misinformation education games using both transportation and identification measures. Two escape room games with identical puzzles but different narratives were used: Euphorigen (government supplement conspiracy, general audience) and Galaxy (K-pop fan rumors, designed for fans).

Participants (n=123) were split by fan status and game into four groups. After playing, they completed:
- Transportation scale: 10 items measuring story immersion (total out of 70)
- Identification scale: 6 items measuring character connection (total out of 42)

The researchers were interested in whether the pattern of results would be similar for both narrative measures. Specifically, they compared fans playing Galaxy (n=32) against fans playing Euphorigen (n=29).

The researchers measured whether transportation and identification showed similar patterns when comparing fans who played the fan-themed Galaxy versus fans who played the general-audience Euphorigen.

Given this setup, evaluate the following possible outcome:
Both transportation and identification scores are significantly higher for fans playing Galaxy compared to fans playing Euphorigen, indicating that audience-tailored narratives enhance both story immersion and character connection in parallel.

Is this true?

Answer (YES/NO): NO